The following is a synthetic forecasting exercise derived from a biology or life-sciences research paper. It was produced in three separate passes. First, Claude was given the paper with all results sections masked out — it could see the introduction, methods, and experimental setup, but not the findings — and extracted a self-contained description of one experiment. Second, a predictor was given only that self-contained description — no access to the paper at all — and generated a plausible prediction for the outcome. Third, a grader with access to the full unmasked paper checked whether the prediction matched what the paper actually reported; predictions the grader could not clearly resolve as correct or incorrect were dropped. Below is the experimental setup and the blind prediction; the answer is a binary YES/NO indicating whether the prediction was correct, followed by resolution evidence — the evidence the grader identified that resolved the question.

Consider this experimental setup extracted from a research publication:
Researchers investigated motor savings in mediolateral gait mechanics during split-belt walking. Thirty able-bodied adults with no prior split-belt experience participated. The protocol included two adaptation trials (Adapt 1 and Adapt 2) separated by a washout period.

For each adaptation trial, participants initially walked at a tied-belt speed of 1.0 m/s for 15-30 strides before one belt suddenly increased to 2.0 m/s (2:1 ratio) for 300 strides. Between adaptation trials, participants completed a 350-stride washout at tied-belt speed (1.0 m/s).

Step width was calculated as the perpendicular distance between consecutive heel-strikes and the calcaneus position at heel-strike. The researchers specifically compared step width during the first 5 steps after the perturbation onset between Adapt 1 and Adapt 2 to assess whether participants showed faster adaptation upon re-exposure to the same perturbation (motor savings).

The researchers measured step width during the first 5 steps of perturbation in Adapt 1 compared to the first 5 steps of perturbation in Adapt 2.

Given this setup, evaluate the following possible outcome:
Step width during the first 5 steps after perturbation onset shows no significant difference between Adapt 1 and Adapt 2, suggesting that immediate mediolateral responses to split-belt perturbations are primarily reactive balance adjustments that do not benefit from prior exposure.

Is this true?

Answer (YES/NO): NO